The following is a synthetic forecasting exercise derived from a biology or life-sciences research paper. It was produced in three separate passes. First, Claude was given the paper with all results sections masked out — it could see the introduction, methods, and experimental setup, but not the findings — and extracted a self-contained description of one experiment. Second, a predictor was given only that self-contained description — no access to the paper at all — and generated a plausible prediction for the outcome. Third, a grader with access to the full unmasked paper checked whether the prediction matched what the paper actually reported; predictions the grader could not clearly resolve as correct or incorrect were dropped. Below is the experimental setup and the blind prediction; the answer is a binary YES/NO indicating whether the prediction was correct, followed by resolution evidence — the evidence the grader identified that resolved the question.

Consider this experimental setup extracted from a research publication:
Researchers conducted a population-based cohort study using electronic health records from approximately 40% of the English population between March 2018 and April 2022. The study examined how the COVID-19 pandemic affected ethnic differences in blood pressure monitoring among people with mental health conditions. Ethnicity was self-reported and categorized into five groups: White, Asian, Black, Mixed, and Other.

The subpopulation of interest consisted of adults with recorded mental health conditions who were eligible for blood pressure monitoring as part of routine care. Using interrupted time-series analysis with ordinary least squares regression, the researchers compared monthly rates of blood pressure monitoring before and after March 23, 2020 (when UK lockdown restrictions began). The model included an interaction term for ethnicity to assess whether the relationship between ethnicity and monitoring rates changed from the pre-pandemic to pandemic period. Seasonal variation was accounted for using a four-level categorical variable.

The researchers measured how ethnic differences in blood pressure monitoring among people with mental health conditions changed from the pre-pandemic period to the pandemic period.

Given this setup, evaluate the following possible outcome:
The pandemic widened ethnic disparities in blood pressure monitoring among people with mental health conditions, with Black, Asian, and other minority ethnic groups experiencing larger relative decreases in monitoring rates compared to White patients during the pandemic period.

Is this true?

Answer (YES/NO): NO